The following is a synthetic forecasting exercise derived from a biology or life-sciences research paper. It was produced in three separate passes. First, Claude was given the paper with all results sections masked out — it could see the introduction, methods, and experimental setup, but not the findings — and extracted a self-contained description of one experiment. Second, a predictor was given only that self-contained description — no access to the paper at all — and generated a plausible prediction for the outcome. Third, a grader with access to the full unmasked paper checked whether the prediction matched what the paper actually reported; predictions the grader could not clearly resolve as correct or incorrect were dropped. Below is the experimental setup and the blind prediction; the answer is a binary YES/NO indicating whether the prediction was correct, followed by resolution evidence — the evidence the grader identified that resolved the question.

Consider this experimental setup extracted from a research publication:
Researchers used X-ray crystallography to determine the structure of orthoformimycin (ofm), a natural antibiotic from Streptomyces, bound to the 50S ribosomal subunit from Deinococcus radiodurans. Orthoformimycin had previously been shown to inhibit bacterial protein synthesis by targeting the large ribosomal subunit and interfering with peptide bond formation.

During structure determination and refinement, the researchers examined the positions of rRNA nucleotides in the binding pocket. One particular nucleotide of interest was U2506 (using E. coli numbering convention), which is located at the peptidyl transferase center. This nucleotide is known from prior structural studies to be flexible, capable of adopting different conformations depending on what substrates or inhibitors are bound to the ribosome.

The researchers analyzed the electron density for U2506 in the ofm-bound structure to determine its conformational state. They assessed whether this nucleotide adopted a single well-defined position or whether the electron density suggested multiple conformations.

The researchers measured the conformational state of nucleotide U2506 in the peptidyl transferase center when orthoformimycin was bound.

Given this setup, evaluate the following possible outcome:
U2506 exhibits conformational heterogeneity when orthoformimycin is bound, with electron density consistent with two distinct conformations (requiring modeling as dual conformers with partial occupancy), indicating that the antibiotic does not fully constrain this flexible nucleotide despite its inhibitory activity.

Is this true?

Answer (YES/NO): YES